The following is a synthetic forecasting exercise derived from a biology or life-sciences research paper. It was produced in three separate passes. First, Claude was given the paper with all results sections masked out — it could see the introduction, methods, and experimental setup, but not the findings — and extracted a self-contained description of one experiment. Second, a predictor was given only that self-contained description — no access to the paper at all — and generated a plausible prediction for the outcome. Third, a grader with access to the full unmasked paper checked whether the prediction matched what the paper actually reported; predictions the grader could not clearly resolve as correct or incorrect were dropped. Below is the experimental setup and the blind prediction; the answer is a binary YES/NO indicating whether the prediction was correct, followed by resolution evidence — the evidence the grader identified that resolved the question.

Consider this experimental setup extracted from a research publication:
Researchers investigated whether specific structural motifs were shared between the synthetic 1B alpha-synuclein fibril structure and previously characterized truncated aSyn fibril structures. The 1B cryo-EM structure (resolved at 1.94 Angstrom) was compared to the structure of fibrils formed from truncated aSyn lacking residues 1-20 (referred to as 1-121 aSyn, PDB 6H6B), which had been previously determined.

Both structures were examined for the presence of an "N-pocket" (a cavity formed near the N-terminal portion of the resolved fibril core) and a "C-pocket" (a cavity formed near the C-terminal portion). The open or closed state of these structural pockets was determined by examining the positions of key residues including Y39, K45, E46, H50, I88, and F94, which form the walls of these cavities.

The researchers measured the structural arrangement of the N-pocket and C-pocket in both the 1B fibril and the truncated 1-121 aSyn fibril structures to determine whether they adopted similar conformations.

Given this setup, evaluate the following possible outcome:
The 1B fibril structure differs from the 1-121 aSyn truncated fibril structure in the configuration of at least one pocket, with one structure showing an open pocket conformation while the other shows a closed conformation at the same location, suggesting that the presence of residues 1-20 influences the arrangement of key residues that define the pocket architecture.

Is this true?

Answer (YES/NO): YES